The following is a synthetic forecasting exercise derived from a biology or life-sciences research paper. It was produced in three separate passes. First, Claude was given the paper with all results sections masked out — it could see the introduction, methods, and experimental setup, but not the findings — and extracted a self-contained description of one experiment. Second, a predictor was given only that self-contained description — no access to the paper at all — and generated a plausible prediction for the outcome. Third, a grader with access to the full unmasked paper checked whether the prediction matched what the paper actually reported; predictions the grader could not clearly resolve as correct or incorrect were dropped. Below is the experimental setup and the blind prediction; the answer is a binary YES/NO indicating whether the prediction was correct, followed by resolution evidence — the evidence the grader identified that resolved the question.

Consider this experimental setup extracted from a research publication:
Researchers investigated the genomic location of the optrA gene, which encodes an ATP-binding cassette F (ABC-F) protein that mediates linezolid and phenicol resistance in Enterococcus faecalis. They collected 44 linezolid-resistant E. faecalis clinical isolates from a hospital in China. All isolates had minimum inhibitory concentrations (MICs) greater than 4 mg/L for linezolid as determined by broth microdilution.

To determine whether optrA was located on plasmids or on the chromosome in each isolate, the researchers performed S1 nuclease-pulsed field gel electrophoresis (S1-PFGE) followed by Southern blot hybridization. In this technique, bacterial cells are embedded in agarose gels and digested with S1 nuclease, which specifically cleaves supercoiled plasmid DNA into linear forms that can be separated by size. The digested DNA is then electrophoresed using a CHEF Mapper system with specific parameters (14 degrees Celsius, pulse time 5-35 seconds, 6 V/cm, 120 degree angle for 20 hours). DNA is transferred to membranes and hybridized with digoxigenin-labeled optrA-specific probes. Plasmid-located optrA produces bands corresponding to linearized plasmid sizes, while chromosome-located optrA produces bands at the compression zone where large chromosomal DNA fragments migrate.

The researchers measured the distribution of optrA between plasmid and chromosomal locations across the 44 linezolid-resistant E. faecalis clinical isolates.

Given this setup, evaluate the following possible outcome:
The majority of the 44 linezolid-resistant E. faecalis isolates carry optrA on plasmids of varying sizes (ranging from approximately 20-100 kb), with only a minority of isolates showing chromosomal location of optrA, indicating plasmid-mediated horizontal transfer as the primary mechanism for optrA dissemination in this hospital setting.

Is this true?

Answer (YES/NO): NO